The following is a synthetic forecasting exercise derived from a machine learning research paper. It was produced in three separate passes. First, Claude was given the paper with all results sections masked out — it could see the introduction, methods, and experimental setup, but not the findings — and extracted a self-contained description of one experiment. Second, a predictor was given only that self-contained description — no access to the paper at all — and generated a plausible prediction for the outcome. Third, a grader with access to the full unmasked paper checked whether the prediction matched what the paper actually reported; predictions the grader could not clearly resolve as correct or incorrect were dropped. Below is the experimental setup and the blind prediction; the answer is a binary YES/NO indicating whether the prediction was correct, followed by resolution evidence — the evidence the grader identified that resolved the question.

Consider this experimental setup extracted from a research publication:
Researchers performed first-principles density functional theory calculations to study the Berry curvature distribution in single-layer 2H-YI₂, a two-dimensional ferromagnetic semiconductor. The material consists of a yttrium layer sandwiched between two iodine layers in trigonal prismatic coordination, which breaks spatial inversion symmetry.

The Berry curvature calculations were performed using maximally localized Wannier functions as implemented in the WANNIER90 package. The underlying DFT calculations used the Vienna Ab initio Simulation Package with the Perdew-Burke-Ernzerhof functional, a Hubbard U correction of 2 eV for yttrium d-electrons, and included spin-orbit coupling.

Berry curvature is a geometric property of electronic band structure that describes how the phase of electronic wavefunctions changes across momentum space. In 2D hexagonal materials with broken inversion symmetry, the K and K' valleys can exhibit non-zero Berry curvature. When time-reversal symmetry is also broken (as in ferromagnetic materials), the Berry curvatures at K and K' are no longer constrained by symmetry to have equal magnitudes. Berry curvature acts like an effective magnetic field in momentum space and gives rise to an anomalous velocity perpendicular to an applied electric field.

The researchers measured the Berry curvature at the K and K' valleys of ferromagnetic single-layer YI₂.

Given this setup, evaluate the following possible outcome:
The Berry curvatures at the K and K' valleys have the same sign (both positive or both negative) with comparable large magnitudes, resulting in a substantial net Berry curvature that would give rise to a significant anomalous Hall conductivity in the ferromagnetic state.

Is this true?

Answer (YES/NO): NO